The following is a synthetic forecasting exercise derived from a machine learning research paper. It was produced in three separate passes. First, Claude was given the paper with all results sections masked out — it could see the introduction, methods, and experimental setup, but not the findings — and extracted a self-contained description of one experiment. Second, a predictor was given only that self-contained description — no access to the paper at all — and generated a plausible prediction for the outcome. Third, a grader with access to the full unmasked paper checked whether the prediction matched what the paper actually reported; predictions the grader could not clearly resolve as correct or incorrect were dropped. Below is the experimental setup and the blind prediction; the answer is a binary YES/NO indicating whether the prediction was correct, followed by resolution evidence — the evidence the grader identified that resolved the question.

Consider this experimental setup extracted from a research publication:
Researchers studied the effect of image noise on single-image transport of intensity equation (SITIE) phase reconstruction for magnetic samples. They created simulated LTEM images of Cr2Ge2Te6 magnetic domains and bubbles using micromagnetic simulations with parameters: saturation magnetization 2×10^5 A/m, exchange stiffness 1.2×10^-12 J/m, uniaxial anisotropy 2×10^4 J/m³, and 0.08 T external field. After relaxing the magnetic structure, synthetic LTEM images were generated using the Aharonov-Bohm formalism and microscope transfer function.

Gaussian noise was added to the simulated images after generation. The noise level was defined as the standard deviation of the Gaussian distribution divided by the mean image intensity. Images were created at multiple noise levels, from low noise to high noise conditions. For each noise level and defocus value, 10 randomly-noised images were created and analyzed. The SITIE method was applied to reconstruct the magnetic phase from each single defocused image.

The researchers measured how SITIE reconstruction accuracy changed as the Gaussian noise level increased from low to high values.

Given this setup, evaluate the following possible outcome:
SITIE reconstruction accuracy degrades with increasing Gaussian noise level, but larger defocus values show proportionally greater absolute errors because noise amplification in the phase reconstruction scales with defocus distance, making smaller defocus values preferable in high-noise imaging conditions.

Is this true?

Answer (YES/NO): NO